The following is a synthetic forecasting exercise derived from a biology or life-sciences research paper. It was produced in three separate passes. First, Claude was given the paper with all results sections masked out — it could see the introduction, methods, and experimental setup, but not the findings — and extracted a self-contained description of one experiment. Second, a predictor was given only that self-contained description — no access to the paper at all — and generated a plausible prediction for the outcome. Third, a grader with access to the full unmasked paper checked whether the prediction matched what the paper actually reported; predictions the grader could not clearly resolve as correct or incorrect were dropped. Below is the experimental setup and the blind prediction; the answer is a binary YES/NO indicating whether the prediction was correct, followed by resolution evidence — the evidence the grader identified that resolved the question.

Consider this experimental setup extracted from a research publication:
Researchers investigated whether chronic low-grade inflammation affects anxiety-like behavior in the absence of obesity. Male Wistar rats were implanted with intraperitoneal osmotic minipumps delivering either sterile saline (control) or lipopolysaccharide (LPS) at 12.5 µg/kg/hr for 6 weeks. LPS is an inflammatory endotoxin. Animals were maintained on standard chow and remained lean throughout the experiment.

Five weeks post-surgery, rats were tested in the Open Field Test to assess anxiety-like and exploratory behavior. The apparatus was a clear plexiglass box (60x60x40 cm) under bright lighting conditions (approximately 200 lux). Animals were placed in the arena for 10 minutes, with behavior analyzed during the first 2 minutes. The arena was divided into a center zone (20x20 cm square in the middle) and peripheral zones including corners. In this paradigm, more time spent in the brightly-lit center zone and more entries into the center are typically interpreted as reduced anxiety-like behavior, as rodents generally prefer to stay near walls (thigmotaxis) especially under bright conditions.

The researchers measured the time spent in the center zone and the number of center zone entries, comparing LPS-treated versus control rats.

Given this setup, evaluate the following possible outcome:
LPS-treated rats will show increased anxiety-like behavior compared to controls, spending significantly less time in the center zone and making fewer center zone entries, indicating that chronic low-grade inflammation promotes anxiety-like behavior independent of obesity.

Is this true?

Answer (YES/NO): NO